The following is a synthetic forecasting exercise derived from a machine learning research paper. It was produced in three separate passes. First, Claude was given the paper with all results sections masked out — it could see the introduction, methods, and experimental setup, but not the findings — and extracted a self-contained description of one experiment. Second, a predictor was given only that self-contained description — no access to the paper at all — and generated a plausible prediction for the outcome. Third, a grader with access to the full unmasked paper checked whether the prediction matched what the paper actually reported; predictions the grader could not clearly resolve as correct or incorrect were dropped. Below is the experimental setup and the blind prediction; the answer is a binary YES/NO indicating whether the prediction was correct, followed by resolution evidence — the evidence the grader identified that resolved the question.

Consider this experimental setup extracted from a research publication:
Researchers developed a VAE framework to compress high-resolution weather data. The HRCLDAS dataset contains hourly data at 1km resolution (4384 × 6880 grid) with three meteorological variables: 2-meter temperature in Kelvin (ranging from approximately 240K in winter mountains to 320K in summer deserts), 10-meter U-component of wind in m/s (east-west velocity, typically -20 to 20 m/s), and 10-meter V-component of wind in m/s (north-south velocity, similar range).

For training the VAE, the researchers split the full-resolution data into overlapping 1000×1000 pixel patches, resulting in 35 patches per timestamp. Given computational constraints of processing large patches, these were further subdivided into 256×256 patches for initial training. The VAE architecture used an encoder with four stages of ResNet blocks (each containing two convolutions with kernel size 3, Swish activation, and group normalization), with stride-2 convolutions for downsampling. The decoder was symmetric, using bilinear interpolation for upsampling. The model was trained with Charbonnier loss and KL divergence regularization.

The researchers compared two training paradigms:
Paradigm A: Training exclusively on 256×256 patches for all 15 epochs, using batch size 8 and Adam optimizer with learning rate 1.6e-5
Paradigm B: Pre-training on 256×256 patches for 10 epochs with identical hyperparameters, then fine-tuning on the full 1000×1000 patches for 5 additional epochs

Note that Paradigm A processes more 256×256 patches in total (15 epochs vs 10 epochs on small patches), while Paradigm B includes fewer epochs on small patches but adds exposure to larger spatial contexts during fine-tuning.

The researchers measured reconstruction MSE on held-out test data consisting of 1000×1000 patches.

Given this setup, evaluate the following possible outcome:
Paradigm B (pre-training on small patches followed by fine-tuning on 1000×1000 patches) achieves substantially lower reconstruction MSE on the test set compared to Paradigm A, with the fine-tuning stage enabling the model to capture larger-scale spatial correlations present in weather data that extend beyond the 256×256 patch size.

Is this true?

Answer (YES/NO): YES